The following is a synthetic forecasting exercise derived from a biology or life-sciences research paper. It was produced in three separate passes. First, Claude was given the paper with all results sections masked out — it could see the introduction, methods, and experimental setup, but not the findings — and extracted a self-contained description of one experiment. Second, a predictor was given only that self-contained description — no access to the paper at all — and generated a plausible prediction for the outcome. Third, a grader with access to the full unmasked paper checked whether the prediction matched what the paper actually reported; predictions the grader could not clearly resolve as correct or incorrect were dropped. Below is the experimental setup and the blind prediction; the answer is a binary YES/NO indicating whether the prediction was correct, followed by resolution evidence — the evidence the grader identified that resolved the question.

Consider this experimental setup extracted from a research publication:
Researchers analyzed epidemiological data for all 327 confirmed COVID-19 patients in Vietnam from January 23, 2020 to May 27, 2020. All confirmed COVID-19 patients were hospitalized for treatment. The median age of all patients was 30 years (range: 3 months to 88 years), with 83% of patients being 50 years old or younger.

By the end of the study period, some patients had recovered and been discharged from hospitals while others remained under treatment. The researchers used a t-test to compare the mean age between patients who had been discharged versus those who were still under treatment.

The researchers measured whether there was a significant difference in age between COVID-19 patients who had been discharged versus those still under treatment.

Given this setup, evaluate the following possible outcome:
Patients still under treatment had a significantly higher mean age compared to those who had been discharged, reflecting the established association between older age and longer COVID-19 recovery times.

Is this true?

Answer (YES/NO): NO